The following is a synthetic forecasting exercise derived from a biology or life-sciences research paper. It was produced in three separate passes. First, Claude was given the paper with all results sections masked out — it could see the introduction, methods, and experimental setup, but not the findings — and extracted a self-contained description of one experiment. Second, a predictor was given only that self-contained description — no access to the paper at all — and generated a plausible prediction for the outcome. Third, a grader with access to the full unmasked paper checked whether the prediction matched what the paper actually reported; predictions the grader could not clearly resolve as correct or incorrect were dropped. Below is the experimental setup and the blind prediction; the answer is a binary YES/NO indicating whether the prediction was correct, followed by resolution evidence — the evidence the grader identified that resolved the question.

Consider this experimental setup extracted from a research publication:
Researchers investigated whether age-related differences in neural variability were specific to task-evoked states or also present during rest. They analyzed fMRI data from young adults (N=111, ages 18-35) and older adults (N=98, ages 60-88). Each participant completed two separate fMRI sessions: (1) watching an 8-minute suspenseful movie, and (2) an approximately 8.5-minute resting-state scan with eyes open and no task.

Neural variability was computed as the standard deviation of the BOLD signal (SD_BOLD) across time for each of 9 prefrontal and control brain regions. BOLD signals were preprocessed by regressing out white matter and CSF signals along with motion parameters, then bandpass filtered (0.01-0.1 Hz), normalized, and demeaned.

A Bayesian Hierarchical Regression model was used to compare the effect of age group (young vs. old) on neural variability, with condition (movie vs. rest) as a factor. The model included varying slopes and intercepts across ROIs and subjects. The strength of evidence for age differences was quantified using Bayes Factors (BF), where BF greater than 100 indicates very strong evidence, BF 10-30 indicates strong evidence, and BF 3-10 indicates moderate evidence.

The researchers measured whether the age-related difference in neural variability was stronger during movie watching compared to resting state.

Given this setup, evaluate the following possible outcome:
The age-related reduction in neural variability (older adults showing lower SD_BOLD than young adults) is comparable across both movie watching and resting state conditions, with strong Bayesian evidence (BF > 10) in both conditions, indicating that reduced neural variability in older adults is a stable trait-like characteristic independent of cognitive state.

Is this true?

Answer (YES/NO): NO